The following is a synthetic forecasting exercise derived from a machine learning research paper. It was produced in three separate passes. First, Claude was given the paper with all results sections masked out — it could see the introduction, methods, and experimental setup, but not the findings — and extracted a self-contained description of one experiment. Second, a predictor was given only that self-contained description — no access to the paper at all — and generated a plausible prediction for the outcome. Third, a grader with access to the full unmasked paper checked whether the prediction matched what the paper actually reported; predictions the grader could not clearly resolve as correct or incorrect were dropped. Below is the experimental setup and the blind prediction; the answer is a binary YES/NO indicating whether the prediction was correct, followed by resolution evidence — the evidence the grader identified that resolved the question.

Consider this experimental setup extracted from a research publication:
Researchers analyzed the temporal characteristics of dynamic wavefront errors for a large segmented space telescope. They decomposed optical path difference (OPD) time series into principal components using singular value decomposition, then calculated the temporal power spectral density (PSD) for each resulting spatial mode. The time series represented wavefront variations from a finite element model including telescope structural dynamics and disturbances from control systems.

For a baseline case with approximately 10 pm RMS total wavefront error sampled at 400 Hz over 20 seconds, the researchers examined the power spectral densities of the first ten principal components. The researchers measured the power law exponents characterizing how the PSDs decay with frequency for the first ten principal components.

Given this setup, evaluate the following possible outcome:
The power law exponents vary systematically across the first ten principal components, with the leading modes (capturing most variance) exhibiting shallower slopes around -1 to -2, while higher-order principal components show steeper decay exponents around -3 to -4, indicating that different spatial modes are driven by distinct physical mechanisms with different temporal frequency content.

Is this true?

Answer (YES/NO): NO